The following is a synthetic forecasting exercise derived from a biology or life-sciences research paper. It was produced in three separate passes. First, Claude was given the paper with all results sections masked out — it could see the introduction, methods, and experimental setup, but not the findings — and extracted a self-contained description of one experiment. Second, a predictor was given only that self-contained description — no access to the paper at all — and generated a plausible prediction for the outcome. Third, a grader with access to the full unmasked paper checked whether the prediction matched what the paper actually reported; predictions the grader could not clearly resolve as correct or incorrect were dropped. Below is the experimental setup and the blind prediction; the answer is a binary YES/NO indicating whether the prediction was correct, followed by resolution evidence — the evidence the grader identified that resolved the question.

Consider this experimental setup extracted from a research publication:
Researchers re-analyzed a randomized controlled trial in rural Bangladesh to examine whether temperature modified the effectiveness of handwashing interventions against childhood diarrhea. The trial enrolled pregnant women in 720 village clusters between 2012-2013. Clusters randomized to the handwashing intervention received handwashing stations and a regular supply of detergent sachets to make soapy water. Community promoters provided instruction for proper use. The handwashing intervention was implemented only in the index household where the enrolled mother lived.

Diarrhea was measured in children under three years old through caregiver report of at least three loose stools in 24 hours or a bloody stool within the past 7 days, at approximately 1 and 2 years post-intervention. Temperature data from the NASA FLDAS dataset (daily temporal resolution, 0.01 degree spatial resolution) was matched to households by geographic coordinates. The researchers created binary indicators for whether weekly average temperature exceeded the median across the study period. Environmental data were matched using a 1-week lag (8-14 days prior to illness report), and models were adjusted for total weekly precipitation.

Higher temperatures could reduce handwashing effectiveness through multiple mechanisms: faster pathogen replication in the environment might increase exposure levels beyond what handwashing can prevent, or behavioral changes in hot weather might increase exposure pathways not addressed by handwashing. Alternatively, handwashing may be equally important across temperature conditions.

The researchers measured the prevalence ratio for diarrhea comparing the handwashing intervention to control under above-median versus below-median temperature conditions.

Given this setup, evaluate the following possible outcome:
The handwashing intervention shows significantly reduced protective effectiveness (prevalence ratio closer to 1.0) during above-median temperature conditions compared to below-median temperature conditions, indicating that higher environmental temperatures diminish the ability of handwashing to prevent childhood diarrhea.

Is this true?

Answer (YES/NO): NO